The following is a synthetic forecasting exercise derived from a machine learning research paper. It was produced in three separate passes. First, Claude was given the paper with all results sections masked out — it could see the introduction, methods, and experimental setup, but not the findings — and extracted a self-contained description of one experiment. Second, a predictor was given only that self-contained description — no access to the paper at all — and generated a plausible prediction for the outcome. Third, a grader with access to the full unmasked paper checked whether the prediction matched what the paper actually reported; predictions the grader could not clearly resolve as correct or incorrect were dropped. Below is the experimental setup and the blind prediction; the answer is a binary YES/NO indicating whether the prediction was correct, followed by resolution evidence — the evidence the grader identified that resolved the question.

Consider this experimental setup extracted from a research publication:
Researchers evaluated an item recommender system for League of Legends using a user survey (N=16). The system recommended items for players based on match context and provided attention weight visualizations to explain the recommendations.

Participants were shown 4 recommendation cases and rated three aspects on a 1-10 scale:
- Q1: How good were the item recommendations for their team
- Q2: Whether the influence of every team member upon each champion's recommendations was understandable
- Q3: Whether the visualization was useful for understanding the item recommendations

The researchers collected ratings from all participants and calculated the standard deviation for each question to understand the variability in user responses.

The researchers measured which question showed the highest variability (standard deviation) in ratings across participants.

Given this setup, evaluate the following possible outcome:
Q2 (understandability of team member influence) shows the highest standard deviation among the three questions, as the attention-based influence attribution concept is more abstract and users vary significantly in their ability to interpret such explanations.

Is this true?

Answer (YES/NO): NO